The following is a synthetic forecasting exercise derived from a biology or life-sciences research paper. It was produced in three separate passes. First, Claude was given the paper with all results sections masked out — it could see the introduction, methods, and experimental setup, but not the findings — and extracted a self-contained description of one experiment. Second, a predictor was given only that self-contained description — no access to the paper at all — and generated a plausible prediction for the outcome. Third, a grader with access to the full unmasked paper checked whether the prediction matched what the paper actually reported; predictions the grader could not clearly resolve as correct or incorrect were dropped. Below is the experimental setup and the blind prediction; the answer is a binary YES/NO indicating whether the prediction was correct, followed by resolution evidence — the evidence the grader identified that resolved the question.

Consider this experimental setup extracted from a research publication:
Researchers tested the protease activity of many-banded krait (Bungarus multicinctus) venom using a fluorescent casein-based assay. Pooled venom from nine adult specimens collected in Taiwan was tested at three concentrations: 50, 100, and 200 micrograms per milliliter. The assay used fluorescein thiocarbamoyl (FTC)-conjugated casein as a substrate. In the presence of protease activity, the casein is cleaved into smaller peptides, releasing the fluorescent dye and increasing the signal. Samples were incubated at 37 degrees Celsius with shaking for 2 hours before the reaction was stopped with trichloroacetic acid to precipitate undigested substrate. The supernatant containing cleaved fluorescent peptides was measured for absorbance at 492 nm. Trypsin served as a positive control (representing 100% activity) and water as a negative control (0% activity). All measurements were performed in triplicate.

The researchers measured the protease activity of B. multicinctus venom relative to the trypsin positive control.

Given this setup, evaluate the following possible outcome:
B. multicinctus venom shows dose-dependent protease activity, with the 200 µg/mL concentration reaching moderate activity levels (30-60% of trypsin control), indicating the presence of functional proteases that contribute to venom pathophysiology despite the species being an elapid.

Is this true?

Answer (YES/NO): NO